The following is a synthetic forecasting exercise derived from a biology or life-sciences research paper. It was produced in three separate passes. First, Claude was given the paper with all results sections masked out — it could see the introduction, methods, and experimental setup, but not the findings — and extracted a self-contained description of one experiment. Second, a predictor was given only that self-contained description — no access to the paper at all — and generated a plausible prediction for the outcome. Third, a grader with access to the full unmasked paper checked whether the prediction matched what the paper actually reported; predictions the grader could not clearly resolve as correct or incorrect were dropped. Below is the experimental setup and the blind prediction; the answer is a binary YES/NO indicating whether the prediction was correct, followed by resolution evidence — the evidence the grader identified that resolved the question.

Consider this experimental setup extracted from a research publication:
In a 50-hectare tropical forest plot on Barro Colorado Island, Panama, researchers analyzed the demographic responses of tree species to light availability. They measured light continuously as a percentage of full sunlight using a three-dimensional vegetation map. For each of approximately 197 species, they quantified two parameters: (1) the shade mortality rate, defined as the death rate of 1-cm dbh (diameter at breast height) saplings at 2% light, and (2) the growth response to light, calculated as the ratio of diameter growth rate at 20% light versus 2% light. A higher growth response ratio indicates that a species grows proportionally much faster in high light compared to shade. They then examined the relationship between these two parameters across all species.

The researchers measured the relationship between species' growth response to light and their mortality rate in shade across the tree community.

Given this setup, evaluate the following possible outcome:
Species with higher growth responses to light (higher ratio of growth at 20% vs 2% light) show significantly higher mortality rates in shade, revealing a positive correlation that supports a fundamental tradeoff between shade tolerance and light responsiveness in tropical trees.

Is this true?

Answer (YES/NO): YES